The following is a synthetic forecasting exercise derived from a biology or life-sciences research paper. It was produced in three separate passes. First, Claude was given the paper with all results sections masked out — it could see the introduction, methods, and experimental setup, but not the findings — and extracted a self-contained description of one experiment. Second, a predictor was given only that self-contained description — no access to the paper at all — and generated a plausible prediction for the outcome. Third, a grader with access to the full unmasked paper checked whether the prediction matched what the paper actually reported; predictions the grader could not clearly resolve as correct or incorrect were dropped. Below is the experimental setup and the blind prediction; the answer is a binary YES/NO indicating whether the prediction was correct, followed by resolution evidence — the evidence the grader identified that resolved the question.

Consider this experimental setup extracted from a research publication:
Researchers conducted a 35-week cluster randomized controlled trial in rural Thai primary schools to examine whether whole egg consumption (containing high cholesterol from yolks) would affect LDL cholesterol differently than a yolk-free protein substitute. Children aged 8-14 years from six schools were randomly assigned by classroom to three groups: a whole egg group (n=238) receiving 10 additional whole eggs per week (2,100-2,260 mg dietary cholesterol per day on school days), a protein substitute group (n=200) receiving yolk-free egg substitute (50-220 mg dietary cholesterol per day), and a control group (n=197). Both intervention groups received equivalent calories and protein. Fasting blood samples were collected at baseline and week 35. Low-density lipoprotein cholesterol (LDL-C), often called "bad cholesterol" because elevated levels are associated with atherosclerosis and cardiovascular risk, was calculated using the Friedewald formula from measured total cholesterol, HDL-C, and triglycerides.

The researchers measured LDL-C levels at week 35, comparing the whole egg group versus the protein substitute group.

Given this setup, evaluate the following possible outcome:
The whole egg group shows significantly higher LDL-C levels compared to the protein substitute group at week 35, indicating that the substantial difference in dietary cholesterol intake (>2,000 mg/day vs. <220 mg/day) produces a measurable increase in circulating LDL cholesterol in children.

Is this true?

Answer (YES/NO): NO